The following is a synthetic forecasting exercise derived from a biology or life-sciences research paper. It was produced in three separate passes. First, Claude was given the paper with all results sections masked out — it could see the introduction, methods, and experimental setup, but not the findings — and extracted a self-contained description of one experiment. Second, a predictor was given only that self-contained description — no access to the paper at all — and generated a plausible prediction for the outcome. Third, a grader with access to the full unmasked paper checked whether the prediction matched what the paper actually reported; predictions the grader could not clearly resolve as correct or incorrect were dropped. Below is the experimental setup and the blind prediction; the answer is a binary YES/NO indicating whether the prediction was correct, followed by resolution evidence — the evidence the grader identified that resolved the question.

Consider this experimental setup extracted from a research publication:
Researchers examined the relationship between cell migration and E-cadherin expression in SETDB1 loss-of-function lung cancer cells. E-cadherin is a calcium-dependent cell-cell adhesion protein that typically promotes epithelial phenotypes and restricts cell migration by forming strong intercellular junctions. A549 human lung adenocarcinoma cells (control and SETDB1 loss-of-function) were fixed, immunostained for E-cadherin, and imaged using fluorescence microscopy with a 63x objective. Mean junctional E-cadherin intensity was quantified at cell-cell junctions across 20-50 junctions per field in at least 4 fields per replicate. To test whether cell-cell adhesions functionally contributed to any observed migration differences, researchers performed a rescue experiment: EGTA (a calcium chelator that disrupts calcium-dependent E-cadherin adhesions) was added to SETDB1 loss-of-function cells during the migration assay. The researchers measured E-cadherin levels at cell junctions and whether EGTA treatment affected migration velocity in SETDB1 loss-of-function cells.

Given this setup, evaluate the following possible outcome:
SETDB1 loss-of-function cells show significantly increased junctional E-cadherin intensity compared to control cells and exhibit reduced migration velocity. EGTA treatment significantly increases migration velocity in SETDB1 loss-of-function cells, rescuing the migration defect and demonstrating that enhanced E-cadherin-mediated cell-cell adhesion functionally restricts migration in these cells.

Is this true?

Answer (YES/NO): NO